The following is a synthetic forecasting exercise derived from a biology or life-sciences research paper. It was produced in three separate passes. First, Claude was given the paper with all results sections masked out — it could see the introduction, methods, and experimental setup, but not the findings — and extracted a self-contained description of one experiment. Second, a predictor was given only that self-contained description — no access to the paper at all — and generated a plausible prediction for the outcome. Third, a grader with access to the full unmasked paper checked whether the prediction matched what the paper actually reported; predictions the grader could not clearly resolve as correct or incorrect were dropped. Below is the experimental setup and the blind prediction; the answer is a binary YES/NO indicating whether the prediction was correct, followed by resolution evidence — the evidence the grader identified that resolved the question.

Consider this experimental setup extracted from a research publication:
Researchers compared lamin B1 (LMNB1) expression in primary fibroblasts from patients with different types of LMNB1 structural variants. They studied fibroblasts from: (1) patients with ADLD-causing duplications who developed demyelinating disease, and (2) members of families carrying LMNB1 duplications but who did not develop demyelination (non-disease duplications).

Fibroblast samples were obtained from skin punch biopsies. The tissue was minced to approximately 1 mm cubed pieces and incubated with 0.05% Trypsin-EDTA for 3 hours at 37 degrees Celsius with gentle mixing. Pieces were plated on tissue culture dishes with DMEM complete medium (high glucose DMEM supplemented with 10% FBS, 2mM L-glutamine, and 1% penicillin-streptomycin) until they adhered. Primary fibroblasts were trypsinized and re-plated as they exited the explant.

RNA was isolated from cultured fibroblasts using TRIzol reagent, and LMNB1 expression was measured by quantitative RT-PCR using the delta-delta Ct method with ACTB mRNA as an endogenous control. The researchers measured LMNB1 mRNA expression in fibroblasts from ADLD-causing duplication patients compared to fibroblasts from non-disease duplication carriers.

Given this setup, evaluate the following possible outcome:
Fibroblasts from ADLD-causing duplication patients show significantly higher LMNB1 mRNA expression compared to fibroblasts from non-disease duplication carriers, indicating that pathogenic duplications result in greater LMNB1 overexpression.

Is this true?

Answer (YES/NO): NO